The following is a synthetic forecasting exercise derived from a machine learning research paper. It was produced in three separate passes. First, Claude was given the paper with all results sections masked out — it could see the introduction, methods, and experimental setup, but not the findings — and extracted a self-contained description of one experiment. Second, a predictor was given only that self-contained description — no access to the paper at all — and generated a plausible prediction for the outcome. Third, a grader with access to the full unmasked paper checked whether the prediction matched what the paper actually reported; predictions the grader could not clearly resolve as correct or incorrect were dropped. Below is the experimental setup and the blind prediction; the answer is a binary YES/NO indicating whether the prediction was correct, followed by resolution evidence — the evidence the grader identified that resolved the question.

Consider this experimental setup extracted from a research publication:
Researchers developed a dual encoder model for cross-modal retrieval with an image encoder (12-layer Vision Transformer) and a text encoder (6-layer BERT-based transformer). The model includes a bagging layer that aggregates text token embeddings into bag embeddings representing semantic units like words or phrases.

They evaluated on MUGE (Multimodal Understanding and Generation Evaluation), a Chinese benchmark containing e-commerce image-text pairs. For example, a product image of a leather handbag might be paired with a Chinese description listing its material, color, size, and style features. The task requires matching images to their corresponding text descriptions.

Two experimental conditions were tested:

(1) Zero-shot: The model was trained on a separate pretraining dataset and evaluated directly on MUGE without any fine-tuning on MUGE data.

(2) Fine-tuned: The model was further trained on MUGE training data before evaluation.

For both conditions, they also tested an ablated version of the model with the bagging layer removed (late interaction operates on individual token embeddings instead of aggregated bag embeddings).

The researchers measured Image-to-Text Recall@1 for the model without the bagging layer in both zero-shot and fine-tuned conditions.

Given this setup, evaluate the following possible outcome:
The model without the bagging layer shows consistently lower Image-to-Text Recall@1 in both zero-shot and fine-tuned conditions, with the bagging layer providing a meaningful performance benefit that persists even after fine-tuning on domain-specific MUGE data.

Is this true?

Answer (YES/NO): YES